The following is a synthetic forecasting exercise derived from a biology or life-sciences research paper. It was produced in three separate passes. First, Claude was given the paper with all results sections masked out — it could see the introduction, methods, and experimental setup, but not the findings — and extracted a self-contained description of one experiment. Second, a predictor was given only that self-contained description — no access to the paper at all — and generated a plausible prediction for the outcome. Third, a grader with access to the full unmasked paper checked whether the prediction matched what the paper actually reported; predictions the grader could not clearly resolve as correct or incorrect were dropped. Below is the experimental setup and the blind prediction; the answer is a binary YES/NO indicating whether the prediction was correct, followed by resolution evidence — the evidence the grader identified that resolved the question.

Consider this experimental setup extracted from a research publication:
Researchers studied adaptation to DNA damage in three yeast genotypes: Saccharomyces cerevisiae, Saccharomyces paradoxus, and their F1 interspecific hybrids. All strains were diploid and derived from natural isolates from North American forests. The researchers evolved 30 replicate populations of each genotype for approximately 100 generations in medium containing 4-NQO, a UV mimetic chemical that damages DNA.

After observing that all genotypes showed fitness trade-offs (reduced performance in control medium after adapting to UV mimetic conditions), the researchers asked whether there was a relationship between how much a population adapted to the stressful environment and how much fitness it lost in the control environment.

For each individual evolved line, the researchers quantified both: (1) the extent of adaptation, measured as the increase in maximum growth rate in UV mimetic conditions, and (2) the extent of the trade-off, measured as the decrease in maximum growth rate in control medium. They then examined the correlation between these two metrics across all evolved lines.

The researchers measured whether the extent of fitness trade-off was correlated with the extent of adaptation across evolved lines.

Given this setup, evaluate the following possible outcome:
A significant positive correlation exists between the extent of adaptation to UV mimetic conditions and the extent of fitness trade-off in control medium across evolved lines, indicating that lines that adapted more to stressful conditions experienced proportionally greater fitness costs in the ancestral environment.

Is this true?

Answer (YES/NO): YES